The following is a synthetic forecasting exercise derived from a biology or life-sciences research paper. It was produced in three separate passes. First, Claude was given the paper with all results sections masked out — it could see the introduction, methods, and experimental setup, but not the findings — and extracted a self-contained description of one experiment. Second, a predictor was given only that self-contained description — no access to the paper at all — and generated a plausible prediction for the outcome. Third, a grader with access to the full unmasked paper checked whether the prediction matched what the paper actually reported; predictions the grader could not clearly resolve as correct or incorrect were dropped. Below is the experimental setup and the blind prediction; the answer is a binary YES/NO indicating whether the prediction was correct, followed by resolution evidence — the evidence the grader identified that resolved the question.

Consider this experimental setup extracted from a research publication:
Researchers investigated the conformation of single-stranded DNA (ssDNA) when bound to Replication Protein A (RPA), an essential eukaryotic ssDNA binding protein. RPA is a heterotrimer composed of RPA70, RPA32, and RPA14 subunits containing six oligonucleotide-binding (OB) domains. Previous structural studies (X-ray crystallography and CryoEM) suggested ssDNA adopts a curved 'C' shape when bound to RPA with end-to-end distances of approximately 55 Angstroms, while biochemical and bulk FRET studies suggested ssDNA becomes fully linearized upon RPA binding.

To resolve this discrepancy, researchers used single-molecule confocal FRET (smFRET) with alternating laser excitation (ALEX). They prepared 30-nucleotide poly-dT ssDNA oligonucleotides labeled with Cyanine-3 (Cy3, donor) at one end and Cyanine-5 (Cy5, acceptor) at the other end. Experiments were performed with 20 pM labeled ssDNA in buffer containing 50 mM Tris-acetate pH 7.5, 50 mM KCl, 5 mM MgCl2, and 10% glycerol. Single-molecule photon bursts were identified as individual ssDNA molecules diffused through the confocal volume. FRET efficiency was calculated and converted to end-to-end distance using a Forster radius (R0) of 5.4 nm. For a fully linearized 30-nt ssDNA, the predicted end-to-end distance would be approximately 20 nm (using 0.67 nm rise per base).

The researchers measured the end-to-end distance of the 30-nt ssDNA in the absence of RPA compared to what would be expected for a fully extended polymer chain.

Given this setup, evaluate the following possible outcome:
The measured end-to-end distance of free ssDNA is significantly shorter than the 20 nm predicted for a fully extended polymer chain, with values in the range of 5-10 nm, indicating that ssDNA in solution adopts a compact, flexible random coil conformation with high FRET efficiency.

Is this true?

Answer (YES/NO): YES